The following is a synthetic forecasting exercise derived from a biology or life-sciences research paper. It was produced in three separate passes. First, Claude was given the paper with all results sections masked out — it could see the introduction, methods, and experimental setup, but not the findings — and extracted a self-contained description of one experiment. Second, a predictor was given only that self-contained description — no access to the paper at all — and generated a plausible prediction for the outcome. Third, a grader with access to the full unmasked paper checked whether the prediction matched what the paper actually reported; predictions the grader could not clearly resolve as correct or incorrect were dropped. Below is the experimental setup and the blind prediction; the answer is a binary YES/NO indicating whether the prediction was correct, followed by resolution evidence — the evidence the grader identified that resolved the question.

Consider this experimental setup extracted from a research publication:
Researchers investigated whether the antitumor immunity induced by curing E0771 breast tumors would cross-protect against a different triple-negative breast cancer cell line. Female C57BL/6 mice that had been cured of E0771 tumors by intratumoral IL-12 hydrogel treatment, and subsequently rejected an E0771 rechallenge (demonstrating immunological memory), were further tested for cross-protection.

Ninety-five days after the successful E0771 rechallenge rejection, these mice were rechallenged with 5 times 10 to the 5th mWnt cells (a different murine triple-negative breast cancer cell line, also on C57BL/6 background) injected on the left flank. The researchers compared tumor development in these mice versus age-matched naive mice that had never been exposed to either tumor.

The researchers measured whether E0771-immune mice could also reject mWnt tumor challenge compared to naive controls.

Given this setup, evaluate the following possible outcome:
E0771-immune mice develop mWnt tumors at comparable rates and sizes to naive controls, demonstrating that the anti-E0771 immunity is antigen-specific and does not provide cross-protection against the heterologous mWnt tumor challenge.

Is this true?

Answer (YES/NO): YES